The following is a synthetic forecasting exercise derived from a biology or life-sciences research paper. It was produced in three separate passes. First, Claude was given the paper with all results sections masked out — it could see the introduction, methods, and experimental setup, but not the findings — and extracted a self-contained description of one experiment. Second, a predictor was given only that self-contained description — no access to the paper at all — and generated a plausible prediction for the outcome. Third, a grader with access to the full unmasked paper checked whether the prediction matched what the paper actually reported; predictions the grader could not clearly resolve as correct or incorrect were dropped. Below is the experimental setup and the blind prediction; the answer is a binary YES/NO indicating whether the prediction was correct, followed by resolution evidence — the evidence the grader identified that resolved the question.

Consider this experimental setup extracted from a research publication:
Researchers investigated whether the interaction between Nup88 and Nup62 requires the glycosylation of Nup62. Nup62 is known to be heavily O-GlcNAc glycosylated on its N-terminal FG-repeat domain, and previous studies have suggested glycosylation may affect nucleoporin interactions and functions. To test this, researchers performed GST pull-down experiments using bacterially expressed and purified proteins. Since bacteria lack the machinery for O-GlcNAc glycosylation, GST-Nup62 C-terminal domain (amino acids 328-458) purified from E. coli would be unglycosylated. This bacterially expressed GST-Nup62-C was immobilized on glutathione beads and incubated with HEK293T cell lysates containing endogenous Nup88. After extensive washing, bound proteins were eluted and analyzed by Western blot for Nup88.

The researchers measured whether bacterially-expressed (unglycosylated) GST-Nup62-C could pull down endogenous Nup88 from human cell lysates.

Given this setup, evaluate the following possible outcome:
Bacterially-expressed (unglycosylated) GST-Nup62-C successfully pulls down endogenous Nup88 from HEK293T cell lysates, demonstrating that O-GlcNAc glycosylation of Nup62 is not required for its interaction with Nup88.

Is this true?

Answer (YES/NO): YES